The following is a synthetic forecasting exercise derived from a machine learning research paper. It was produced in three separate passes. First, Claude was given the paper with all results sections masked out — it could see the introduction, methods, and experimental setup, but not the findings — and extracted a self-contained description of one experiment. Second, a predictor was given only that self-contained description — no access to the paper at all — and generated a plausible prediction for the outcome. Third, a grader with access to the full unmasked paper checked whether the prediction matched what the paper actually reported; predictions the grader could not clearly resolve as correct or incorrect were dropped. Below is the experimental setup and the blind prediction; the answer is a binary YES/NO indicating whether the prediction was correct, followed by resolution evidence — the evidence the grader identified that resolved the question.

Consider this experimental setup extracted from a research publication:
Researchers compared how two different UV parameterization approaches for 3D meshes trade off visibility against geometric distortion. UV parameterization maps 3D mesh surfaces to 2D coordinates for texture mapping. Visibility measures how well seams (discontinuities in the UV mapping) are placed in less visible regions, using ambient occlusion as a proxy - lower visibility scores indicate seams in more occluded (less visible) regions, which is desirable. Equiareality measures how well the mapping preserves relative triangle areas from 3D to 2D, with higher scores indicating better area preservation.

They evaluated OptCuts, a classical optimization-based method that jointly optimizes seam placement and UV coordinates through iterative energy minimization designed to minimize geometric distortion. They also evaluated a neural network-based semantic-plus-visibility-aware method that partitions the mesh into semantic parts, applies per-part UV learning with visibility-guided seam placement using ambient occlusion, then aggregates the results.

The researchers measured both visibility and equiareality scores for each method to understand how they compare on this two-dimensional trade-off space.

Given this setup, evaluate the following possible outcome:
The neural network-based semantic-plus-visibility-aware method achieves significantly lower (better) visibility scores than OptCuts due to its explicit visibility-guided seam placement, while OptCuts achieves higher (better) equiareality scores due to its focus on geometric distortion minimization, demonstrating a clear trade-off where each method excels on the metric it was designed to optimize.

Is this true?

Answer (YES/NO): YES